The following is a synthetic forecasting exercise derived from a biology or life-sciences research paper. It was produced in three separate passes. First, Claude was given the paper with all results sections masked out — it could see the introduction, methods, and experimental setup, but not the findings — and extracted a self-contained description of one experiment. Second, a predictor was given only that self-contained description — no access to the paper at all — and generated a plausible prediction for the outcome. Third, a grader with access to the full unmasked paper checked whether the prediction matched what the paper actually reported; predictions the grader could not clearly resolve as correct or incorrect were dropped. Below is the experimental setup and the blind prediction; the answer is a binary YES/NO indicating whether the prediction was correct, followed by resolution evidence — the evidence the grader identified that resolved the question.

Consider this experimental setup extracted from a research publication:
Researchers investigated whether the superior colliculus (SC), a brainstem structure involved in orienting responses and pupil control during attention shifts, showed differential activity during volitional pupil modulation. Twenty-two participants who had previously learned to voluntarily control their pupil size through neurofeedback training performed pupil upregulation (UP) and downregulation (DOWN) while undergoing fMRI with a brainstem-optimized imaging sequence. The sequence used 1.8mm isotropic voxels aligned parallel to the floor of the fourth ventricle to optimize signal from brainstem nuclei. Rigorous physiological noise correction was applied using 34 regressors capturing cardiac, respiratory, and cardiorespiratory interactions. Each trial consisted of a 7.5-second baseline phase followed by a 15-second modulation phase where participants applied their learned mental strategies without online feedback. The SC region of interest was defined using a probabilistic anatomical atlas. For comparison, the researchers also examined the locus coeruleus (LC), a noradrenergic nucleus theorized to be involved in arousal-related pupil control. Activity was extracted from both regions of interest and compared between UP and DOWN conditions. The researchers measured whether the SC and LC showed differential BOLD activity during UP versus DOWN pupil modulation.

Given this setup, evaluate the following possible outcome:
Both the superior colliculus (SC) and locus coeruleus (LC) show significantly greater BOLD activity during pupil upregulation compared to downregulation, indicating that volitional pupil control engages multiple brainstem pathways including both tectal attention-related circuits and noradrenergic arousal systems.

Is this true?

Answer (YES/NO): NO